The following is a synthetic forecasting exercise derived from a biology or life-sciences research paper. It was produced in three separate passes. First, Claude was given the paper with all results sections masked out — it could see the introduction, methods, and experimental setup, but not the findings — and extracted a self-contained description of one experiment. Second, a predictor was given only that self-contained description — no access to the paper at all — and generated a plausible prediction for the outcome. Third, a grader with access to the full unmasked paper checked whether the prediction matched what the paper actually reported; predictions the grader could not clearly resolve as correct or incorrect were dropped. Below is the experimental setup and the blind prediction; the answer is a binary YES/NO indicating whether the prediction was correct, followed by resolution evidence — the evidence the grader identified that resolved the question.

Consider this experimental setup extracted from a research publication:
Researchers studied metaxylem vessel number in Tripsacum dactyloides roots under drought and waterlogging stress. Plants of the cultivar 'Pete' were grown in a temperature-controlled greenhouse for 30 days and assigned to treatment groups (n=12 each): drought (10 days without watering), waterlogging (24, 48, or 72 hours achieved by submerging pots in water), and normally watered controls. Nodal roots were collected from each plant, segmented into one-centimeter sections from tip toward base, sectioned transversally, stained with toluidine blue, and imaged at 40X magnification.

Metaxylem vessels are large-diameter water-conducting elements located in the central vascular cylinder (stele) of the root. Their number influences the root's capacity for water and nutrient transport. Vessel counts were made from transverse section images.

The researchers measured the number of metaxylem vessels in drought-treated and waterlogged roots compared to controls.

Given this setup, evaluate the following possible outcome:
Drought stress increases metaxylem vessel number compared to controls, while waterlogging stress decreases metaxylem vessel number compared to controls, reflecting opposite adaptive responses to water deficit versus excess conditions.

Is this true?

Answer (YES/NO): NO